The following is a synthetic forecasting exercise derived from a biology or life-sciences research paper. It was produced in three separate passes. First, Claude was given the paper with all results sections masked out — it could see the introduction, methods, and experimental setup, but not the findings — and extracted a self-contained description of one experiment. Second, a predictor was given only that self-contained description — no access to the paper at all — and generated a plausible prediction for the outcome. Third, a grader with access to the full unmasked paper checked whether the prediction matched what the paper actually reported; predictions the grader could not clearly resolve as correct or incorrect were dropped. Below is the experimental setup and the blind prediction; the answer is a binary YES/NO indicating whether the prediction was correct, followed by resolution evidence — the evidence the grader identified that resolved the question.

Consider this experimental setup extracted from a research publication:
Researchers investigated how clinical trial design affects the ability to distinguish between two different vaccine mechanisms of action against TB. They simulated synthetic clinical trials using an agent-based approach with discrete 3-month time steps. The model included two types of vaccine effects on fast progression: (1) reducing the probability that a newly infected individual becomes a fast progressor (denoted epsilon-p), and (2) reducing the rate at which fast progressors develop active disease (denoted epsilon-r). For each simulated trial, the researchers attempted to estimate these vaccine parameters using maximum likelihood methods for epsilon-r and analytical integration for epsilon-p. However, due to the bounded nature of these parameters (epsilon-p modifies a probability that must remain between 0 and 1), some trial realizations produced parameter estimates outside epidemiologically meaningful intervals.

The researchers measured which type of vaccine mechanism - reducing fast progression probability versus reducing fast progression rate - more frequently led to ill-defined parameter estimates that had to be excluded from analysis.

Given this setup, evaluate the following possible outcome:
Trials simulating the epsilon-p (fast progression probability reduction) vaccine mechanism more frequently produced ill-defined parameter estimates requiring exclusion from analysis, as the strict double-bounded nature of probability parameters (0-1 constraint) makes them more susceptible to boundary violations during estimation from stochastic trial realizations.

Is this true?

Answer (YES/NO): NO